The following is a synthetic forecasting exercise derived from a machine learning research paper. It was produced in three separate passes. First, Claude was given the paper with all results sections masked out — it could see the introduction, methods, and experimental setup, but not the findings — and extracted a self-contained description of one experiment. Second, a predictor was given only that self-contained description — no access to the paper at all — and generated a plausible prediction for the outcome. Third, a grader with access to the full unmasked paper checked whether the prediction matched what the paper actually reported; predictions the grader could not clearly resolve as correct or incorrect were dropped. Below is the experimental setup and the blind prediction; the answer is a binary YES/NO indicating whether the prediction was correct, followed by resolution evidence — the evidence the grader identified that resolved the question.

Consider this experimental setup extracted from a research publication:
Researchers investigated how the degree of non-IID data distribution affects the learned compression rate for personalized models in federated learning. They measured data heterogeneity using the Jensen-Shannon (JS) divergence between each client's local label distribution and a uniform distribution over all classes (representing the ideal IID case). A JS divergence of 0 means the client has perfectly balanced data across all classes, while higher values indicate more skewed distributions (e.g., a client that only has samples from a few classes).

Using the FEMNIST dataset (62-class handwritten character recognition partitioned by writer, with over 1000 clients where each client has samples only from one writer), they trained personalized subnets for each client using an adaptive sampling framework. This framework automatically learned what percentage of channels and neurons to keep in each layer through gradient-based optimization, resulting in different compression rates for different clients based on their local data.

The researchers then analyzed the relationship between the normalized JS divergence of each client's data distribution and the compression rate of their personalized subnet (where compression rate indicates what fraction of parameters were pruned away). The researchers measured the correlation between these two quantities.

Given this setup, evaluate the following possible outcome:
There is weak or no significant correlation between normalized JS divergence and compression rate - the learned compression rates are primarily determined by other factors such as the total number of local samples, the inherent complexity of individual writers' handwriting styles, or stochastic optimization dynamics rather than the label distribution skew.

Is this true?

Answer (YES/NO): NO